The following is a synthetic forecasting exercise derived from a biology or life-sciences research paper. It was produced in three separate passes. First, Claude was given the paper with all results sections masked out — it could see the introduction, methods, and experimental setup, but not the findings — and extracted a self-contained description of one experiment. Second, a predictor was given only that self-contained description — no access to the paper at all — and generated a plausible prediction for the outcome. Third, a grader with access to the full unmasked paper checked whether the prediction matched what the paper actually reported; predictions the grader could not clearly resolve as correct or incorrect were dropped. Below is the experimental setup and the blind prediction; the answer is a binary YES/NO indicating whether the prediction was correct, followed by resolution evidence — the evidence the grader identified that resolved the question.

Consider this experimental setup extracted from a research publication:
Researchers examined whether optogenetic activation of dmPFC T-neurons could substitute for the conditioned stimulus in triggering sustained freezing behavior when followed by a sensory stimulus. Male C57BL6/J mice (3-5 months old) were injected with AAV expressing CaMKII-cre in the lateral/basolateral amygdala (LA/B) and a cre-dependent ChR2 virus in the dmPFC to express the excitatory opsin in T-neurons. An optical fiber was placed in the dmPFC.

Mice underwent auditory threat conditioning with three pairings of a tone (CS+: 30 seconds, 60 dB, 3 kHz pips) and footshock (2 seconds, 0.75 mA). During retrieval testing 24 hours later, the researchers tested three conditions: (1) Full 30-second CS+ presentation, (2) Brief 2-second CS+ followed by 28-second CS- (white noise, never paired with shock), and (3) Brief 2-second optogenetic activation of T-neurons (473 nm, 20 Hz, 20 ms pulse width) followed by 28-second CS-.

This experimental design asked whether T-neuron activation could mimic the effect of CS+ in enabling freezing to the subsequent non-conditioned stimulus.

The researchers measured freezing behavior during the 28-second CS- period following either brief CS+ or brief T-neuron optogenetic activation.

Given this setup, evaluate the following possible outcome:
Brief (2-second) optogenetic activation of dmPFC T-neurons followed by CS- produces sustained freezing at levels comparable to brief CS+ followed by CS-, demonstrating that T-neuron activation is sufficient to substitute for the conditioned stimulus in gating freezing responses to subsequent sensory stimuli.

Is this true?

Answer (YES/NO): YES